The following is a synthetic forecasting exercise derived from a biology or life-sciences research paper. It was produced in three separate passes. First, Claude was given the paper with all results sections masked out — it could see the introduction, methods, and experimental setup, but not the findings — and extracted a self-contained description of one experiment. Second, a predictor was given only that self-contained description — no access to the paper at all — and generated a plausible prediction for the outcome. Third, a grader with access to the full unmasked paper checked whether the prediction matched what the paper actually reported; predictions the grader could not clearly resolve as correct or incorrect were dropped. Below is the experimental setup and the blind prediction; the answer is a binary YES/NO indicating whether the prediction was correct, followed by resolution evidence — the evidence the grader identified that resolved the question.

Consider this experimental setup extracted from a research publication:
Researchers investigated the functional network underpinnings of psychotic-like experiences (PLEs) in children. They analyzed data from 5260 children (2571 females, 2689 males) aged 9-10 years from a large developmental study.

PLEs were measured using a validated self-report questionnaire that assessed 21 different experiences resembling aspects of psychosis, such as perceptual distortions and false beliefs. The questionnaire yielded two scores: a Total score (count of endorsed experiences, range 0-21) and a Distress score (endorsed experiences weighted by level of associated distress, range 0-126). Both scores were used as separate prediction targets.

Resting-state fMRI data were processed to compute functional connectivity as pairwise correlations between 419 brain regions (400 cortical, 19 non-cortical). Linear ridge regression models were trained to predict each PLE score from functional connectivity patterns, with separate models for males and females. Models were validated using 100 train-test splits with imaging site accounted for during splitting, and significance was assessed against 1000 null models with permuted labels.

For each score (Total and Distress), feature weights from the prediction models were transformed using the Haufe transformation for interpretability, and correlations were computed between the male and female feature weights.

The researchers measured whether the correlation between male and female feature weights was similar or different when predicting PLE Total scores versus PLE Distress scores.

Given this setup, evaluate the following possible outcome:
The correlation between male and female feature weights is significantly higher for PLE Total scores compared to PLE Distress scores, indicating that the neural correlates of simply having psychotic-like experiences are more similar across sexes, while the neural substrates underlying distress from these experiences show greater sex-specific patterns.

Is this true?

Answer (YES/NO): NO